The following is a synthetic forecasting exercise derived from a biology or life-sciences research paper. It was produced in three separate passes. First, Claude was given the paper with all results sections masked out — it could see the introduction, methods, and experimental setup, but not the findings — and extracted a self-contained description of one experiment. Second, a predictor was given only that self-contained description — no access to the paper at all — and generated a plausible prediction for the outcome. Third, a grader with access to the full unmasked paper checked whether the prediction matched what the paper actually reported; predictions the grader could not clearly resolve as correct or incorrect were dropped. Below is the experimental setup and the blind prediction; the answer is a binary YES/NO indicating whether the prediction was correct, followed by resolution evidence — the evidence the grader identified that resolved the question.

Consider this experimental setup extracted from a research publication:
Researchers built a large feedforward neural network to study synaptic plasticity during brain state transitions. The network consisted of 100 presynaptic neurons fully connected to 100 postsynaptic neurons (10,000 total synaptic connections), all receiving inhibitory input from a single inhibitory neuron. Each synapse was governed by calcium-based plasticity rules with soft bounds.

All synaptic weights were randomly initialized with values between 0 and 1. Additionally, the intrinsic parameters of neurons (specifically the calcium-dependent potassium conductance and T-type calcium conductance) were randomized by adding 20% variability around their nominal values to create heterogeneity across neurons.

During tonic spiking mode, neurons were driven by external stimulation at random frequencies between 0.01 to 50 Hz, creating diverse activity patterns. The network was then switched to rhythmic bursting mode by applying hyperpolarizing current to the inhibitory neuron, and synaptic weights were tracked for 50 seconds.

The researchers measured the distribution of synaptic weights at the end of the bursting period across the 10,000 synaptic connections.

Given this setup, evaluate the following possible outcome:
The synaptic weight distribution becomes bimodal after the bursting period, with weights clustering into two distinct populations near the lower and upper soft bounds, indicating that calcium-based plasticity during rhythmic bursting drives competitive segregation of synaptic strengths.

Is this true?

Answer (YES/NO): NO